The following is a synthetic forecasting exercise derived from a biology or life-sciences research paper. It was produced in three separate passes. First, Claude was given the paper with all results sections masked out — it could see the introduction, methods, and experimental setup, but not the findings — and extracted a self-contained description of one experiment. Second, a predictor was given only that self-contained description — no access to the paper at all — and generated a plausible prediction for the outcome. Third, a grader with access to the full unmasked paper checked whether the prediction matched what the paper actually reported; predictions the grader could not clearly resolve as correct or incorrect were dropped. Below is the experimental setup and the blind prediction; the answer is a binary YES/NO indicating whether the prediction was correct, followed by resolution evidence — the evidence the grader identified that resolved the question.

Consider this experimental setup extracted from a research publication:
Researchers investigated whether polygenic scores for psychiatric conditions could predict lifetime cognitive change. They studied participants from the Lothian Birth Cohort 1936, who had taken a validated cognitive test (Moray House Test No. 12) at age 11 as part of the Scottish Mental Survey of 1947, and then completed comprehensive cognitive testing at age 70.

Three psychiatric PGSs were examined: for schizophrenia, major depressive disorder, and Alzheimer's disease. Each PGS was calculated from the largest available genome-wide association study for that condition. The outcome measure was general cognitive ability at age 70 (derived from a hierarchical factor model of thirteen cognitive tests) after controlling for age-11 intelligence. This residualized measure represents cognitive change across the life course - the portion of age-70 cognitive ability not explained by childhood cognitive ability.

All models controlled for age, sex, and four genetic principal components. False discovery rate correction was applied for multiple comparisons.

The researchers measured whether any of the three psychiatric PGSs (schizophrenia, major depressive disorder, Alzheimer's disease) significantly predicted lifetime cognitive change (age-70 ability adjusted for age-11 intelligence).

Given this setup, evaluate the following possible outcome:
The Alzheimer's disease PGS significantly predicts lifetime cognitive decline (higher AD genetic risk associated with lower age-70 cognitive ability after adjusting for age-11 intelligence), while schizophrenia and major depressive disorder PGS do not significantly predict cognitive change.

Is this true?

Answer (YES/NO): NO